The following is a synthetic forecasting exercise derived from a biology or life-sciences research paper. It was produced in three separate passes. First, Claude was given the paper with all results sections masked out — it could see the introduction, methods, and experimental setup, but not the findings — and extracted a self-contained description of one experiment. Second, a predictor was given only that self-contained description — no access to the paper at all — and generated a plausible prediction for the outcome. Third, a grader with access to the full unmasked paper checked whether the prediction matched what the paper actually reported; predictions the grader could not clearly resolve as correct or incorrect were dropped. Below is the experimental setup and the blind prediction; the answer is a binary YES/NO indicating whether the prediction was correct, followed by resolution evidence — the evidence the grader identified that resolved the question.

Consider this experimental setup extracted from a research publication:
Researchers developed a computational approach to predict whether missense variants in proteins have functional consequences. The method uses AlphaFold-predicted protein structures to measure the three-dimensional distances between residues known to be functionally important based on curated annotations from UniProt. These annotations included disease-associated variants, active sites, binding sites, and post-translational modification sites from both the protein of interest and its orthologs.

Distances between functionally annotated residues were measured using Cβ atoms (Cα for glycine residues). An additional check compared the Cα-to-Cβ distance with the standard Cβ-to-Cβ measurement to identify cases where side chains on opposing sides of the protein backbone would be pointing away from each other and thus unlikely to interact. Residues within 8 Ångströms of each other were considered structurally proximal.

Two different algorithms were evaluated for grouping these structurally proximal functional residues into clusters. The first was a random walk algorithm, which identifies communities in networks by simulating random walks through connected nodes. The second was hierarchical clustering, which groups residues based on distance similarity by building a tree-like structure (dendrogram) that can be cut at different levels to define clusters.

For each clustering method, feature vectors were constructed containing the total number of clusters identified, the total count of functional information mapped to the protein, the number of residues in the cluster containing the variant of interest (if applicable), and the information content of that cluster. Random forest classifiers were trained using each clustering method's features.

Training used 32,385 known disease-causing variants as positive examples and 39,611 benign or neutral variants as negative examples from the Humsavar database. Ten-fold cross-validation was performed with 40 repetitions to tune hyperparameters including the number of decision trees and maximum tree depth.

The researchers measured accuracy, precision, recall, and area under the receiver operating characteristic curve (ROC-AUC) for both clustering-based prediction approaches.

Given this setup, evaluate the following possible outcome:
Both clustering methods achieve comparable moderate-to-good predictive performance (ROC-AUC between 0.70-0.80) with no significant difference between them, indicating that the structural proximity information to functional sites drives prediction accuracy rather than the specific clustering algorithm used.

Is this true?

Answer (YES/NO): NO